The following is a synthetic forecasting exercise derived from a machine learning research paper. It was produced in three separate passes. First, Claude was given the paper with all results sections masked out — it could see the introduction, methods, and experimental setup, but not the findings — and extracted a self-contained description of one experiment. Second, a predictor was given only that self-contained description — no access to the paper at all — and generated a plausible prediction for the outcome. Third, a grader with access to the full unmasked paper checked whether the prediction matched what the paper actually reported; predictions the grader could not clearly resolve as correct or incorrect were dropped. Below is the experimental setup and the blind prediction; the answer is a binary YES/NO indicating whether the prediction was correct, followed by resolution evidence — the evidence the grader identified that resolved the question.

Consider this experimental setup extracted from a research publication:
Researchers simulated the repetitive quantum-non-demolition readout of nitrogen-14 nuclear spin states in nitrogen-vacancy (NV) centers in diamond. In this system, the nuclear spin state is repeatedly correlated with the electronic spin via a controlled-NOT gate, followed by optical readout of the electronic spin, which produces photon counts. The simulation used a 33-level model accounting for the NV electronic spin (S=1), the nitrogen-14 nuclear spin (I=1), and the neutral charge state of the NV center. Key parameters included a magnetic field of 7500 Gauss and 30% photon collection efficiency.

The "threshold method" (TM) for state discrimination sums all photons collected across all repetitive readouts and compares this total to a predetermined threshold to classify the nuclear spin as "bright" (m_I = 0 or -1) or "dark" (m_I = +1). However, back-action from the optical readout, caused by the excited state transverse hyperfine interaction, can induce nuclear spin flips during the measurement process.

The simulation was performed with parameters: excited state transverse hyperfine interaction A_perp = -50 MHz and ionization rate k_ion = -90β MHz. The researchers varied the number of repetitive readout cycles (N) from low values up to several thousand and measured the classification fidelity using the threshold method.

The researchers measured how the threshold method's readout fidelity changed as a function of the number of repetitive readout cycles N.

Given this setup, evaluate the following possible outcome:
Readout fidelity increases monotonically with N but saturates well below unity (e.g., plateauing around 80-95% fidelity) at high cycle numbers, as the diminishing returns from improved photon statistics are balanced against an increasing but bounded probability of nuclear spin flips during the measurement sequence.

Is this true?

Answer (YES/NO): NO